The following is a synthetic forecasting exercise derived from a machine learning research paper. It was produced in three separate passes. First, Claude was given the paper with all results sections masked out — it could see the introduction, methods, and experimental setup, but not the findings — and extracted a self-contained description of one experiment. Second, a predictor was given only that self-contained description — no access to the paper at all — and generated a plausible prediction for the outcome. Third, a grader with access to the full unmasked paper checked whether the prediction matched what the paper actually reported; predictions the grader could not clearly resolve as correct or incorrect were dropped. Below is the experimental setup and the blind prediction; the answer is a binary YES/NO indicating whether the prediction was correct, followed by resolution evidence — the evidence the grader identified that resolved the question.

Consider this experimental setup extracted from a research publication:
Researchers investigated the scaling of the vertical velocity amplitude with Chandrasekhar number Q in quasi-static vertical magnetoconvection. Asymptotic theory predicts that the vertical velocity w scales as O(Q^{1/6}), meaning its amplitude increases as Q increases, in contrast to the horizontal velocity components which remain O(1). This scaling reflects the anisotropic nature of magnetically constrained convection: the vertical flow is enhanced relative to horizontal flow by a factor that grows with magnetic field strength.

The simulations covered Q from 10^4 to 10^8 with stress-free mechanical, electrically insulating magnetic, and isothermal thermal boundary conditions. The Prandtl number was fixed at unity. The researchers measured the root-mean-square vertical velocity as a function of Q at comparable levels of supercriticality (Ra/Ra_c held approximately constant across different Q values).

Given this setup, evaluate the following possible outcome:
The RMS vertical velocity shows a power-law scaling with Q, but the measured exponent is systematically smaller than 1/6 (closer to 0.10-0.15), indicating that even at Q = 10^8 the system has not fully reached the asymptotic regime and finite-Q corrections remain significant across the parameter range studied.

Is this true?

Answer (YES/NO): NO